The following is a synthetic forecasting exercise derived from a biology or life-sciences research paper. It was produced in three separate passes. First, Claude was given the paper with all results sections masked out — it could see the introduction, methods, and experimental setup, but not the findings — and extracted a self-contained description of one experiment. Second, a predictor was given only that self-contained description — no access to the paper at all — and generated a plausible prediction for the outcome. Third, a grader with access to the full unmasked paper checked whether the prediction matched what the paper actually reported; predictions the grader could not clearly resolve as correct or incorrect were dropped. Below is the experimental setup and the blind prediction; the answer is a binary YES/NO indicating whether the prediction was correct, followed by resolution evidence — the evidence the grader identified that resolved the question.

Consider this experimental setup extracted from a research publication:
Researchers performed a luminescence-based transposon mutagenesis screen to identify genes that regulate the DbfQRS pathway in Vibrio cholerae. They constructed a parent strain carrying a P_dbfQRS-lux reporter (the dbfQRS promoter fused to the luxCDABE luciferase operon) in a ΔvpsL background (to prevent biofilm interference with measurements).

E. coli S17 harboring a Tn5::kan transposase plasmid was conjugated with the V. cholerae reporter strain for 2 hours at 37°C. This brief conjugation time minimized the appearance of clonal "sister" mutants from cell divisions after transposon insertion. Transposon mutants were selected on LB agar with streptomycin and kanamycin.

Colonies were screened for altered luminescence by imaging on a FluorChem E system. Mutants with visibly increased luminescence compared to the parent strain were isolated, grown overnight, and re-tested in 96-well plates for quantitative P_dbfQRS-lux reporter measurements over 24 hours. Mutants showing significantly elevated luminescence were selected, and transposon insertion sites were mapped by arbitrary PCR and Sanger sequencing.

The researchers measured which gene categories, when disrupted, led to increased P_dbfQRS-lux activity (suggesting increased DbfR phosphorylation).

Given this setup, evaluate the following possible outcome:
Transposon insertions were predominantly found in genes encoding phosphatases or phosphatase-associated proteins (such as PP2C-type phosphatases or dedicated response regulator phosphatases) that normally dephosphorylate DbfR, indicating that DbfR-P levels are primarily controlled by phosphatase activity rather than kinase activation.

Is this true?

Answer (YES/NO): NO